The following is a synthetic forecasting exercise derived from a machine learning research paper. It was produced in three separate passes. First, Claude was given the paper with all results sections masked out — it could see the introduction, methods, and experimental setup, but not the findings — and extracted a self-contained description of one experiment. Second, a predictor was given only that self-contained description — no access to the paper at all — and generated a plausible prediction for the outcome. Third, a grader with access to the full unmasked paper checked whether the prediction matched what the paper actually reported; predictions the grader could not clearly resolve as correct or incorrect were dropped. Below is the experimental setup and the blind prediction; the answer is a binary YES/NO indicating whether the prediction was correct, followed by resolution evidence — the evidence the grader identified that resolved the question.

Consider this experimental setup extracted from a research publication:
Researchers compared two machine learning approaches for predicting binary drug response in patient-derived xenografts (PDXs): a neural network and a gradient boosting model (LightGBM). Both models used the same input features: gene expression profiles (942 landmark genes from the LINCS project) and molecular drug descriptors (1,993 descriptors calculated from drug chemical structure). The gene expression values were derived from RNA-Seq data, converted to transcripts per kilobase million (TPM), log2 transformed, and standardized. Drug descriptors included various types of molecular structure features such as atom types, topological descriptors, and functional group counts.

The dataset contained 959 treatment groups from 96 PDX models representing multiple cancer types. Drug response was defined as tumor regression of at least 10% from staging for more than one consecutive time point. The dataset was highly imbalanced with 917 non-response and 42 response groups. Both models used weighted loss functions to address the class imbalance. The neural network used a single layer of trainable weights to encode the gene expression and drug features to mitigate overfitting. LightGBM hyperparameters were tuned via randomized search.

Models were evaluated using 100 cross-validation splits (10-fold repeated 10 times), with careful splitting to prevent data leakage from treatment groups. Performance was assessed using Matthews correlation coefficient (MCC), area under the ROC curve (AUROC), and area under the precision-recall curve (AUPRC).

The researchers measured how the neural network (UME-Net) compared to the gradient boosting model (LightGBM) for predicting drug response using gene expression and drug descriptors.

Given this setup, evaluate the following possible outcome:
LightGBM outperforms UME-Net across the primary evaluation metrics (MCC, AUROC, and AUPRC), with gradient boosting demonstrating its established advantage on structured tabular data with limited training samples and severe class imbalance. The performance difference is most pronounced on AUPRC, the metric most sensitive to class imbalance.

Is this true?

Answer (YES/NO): NO